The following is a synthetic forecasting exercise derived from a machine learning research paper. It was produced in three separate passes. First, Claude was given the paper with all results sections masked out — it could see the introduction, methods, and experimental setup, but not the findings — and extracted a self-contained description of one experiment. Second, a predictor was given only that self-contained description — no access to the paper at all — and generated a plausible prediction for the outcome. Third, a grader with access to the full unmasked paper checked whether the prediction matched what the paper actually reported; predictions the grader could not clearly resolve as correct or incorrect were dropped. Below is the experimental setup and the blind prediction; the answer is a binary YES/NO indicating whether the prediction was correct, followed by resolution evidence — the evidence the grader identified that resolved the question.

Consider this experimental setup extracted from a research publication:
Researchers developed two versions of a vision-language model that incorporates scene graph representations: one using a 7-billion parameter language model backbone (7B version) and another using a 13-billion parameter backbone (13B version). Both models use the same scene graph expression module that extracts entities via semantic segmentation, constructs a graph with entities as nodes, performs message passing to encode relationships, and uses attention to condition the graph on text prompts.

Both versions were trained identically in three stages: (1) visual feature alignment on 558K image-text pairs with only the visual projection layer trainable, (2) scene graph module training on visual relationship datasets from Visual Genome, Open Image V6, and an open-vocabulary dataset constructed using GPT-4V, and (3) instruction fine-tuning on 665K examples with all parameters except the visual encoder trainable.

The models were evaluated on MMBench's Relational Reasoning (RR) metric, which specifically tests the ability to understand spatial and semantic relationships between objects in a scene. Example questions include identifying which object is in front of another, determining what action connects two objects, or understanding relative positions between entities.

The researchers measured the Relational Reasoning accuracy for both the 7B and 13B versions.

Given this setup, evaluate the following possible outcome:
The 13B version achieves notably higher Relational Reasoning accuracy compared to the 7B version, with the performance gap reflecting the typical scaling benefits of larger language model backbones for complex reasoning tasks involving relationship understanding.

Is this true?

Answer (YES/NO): NO